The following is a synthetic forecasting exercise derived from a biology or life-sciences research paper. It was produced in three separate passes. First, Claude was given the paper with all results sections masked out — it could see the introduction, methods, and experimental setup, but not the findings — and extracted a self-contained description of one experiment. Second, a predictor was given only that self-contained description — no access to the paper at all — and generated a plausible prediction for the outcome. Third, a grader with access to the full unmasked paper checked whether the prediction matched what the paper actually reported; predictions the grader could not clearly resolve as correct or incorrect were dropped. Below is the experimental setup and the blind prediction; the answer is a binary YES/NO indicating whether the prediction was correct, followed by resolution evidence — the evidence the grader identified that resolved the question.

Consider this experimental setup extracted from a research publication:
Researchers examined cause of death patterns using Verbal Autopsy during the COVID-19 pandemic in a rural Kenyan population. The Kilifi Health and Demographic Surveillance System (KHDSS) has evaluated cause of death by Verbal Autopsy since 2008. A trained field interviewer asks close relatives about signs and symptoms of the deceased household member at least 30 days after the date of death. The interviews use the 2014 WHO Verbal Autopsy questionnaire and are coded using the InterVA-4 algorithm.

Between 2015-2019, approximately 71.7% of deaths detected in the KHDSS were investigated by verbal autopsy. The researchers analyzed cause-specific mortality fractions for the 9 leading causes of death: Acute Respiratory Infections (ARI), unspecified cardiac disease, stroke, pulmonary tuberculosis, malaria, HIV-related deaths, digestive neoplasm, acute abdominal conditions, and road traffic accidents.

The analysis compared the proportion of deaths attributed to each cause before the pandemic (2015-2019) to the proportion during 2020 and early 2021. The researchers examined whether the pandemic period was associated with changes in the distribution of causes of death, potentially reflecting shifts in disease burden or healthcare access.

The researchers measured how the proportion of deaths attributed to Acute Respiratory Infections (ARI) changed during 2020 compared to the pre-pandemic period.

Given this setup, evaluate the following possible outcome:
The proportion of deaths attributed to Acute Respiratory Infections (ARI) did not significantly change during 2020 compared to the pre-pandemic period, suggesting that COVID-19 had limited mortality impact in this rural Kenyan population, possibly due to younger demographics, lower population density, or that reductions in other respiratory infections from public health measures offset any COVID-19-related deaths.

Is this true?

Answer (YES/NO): NO